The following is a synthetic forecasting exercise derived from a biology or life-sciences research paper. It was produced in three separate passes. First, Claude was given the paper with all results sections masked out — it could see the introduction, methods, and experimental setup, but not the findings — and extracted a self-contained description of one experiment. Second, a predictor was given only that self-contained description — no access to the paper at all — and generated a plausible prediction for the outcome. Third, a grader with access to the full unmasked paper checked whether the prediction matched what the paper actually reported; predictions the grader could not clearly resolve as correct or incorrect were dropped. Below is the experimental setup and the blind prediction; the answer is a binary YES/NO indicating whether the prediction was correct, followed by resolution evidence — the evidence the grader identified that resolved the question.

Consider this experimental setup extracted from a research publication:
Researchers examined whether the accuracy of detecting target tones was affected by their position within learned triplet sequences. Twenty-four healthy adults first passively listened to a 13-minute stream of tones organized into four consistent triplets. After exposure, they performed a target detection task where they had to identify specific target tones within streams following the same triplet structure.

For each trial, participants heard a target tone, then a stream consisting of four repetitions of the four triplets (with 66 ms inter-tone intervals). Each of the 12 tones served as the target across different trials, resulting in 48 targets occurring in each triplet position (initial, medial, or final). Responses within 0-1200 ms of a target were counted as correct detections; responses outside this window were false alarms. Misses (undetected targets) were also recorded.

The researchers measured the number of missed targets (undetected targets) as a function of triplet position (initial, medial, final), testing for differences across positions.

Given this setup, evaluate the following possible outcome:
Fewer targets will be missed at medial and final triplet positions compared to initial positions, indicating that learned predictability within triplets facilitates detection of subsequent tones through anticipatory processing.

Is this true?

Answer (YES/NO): NO